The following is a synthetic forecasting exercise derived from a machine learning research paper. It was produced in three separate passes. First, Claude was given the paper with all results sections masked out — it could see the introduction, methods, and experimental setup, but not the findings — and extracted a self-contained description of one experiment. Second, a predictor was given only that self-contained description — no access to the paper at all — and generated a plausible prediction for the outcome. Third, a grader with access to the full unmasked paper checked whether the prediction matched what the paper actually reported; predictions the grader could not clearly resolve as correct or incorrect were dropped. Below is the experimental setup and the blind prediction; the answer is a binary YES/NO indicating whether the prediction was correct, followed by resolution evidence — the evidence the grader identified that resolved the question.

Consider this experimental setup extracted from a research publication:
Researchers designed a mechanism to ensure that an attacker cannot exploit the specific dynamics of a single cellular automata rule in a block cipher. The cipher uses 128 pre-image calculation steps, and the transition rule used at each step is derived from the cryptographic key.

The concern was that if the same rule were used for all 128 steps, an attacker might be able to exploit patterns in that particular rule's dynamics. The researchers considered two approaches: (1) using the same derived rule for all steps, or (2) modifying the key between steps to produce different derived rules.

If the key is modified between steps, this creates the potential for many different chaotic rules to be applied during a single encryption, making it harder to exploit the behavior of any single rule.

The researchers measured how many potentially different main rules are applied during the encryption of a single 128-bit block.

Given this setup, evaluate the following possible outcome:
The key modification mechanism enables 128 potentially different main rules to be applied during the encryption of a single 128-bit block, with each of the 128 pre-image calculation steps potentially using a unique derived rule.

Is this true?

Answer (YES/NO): YES